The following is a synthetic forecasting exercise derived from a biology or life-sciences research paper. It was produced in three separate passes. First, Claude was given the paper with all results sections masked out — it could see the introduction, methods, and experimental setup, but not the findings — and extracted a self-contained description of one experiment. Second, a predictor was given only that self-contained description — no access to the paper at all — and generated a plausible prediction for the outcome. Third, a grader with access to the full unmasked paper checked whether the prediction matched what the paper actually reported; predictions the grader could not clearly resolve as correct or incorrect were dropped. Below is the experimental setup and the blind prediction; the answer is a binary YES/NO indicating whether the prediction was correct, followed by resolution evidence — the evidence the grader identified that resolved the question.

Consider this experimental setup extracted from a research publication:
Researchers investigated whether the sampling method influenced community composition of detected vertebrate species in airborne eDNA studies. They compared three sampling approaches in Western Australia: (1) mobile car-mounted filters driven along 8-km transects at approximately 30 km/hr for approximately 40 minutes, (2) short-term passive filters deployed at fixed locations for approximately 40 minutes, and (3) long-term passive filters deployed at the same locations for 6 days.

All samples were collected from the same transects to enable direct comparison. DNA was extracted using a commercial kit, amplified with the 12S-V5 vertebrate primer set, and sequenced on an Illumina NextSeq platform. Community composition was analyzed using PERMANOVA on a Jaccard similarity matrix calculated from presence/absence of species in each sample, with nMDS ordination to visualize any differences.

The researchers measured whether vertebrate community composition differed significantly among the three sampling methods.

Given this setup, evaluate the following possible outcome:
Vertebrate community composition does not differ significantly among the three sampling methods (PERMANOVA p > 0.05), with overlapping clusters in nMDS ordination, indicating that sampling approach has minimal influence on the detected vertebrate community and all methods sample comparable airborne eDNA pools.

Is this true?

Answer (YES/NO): YES